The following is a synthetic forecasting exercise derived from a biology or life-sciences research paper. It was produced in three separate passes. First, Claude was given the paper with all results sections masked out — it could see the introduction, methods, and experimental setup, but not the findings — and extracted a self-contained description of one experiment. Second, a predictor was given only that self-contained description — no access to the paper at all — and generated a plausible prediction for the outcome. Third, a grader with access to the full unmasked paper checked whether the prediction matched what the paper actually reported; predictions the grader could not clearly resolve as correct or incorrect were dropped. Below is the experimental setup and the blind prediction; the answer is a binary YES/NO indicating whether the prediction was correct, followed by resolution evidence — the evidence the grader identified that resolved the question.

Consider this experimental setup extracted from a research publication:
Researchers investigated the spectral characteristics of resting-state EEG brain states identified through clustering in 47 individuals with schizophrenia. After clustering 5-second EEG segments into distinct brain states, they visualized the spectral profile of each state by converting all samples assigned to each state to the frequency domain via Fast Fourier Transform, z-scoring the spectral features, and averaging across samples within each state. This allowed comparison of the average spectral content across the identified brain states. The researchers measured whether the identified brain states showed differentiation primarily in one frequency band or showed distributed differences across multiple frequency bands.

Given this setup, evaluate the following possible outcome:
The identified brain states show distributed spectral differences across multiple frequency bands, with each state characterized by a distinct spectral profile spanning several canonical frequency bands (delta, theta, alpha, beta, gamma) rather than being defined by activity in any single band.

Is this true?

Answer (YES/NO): NO